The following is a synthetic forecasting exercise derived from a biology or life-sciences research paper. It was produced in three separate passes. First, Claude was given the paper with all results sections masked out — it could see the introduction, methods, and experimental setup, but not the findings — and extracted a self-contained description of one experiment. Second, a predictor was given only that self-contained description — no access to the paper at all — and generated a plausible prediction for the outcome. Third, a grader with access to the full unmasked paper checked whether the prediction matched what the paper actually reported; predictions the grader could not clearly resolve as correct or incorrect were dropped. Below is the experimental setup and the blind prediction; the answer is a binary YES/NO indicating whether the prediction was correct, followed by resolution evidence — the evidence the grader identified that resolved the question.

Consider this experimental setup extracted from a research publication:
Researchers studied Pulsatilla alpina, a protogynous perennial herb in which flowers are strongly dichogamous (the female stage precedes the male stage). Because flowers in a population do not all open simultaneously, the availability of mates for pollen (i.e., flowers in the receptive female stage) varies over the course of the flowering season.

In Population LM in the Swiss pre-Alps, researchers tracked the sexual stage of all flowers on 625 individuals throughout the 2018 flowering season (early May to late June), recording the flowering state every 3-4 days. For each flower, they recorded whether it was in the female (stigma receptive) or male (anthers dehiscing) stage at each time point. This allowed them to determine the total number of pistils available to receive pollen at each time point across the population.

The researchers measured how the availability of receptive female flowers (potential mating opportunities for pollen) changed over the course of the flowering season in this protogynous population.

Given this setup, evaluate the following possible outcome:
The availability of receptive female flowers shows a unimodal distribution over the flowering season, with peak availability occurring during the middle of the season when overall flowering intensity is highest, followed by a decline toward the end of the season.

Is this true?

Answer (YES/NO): NO